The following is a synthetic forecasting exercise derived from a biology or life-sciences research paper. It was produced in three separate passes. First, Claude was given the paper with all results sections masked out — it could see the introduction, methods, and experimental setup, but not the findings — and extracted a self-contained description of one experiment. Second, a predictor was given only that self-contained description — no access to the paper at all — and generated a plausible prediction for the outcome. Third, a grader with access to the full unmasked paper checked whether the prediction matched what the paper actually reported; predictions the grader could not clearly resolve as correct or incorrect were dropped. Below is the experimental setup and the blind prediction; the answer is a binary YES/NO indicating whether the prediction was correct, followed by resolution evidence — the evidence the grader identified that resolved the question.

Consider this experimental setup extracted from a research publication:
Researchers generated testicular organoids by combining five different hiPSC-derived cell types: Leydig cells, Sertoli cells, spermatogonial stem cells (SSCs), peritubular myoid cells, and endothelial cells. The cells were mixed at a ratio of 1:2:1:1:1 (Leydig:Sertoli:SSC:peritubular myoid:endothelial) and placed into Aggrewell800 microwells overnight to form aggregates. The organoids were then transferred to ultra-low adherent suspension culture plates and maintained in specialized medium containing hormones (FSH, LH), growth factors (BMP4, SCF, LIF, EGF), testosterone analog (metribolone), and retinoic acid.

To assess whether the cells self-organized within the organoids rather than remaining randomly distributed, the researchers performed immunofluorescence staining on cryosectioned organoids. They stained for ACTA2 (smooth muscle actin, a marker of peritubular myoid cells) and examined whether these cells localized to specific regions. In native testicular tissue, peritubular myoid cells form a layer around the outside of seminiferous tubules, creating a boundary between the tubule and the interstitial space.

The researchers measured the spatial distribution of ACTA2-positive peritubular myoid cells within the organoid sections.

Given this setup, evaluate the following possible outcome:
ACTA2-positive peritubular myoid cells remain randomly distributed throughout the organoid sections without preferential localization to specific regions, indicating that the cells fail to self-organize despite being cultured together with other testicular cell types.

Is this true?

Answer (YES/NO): NO